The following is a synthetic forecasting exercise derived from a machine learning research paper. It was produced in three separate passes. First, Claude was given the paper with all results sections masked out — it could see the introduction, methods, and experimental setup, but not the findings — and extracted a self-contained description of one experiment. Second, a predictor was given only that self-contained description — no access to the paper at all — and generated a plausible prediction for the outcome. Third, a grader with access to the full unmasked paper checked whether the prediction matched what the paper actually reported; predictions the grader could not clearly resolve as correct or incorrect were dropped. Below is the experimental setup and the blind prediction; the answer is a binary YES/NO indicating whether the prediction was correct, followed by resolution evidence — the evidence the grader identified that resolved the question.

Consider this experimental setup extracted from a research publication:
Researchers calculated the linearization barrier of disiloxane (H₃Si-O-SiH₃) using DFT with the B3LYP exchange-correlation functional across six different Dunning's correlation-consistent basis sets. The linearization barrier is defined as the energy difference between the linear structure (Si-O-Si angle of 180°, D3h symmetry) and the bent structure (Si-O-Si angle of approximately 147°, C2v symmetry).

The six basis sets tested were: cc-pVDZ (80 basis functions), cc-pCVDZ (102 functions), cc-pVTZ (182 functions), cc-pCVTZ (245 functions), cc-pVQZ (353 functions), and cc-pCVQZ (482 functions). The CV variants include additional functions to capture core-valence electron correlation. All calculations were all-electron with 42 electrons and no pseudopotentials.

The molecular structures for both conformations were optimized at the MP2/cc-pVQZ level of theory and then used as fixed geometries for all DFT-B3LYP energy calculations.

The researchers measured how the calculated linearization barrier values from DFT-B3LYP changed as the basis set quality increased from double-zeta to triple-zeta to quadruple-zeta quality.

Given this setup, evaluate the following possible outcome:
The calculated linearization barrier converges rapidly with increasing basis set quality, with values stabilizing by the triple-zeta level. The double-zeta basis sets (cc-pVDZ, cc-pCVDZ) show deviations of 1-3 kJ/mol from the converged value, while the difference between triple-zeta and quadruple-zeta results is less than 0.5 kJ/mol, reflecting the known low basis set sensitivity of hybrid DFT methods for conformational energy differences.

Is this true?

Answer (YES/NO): NO